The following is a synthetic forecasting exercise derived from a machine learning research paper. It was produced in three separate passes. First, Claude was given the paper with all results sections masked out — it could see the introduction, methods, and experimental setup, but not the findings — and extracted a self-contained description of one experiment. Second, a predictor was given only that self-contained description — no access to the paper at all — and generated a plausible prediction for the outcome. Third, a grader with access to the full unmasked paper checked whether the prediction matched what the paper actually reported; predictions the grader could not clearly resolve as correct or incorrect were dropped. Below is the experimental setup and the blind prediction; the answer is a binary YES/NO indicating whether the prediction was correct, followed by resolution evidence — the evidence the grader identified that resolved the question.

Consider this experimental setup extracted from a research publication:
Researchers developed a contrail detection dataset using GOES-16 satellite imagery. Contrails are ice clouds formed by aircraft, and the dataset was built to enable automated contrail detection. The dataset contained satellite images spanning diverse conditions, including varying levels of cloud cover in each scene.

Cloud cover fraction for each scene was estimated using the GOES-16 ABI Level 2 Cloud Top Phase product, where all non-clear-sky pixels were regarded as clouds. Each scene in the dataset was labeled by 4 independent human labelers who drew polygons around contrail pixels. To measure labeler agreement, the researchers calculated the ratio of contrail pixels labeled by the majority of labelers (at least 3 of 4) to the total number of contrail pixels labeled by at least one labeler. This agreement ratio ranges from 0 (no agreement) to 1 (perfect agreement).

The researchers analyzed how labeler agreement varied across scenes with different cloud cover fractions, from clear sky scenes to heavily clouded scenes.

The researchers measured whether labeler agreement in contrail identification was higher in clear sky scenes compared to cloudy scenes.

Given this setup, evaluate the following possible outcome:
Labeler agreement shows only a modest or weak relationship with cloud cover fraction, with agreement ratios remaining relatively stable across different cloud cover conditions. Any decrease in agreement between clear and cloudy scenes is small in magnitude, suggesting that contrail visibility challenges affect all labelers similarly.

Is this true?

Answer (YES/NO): YES